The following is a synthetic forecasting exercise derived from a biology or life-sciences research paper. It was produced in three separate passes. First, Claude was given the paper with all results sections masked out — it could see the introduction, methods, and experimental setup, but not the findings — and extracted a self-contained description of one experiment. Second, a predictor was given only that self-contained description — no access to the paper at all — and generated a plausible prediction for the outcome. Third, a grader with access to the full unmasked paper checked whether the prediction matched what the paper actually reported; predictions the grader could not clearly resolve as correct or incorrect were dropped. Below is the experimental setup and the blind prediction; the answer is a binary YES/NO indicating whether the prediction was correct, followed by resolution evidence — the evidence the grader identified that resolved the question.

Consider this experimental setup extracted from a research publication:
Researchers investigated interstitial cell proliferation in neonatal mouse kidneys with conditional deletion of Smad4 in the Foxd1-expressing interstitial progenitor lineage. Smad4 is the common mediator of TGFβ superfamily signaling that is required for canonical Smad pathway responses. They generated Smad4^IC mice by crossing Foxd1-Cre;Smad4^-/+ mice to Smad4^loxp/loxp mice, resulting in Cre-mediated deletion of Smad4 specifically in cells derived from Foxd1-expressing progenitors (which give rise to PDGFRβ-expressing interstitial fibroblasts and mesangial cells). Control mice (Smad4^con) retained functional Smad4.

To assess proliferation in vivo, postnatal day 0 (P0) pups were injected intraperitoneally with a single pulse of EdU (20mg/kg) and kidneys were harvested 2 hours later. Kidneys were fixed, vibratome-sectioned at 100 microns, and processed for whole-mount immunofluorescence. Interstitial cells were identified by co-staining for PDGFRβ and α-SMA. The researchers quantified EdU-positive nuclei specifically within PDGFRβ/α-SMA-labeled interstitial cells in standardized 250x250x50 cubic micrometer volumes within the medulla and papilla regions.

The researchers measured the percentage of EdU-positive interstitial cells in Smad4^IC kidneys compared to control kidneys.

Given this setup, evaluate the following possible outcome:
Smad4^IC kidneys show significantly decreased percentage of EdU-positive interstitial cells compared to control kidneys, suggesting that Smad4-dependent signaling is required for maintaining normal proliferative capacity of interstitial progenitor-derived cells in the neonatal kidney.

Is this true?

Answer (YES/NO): NO